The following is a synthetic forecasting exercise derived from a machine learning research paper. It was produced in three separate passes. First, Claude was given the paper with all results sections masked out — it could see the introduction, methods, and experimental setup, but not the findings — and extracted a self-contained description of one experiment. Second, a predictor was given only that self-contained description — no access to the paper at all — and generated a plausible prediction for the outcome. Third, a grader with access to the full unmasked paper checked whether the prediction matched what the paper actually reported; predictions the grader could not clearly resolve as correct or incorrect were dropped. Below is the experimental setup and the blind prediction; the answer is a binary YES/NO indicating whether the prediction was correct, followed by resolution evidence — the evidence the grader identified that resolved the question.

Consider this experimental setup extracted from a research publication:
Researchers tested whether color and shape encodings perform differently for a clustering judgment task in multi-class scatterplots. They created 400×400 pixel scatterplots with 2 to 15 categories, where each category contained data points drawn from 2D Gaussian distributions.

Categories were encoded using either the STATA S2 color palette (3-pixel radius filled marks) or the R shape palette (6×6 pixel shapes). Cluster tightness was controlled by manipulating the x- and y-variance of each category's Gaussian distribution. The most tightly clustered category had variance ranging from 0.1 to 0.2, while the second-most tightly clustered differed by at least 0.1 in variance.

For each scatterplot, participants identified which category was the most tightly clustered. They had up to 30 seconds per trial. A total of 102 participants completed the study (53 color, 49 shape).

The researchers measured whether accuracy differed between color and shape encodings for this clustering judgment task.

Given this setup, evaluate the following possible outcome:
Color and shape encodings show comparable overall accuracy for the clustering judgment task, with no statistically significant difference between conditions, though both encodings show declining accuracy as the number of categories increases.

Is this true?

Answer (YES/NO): NO